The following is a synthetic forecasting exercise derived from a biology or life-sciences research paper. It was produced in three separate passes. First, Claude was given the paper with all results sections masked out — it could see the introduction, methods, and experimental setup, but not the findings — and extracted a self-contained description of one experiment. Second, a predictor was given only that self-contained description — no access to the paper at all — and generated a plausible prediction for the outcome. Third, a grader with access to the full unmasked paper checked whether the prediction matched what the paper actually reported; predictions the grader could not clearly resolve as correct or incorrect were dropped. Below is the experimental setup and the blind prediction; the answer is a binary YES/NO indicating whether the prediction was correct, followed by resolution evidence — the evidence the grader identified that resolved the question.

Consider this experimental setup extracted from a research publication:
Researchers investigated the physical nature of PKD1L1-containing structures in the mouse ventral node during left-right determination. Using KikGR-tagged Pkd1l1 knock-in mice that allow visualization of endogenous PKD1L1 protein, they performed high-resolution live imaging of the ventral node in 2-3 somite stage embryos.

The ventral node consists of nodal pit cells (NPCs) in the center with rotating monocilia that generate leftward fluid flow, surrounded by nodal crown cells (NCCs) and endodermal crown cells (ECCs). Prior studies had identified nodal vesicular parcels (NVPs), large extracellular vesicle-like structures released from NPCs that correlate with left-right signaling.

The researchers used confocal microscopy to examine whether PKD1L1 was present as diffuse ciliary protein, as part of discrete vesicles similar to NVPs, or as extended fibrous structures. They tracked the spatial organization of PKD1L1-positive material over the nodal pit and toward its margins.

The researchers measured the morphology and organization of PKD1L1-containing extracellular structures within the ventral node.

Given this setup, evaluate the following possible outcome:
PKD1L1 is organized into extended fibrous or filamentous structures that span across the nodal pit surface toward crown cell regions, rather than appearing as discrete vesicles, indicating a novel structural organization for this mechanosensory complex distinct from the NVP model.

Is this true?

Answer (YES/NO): YES